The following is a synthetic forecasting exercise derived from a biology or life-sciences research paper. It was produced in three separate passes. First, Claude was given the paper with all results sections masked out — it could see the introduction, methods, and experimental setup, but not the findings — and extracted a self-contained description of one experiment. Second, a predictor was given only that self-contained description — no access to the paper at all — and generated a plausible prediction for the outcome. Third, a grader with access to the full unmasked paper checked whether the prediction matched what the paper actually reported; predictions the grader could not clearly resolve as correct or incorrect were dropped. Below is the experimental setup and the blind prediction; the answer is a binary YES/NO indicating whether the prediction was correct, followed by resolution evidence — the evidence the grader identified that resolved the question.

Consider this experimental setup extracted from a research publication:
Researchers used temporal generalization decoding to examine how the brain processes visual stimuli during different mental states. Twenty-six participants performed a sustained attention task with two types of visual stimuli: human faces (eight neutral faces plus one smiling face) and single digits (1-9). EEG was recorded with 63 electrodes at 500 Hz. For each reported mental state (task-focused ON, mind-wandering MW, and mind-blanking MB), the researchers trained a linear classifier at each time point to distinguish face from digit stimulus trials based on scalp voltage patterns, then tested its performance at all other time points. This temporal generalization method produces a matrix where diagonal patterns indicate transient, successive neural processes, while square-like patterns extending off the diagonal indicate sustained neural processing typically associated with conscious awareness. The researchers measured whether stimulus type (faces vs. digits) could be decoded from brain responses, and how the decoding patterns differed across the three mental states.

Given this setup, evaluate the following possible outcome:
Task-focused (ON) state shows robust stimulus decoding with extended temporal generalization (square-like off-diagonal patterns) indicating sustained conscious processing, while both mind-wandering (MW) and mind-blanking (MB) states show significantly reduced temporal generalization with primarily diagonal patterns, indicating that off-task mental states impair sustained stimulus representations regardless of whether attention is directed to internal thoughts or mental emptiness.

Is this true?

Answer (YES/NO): NO